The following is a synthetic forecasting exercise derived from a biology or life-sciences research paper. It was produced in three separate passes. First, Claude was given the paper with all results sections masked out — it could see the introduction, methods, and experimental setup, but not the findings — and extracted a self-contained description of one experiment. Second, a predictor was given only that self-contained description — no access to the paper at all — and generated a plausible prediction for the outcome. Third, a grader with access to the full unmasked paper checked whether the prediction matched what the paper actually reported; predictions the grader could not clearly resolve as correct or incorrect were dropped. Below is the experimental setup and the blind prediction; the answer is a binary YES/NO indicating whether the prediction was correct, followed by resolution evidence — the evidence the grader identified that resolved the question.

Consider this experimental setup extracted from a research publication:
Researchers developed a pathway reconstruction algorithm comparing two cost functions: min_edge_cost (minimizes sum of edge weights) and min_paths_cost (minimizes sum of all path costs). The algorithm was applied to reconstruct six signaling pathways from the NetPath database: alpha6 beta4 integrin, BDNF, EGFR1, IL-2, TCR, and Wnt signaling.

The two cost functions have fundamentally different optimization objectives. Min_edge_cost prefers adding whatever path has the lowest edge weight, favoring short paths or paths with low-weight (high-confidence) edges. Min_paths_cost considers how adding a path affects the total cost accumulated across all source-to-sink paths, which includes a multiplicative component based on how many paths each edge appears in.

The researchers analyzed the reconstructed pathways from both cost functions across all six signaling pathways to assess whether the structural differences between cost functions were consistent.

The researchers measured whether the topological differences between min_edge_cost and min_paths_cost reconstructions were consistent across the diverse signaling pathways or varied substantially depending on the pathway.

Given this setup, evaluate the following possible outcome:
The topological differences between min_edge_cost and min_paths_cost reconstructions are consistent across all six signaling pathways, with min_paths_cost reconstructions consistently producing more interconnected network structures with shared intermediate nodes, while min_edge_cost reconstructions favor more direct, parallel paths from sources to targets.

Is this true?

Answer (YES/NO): NO